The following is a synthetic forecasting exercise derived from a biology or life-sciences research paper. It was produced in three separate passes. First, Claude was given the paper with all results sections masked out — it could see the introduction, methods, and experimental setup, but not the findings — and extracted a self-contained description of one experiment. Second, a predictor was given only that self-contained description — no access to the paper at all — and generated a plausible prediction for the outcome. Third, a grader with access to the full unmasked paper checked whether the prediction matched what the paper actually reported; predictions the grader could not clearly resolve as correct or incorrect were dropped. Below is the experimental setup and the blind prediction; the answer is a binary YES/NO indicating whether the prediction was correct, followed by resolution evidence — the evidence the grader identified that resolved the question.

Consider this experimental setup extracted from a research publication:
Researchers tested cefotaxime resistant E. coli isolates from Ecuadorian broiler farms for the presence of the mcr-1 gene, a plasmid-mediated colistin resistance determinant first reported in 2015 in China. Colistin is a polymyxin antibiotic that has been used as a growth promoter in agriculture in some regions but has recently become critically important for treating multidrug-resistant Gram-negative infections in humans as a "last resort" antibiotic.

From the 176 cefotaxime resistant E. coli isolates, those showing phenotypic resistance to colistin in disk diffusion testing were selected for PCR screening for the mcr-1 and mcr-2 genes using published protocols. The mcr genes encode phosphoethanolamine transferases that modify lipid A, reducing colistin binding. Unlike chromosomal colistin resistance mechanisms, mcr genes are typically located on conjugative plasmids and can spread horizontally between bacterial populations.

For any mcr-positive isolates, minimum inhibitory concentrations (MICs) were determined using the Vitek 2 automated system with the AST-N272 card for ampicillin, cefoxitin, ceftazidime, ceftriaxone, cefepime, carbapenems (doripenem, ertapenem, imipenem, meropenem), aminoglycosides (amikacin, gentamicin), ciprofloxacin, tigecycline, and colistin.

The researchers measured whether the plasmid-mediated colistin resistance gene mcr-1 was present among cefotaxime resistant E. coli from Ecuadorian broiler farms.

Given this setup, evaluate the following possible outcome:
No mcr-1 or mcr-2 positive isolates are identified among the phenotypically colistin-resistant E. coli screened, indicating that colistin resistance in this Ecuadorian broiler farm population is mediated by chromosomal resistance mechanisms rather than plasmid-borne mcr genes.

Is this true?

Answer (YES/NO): NO